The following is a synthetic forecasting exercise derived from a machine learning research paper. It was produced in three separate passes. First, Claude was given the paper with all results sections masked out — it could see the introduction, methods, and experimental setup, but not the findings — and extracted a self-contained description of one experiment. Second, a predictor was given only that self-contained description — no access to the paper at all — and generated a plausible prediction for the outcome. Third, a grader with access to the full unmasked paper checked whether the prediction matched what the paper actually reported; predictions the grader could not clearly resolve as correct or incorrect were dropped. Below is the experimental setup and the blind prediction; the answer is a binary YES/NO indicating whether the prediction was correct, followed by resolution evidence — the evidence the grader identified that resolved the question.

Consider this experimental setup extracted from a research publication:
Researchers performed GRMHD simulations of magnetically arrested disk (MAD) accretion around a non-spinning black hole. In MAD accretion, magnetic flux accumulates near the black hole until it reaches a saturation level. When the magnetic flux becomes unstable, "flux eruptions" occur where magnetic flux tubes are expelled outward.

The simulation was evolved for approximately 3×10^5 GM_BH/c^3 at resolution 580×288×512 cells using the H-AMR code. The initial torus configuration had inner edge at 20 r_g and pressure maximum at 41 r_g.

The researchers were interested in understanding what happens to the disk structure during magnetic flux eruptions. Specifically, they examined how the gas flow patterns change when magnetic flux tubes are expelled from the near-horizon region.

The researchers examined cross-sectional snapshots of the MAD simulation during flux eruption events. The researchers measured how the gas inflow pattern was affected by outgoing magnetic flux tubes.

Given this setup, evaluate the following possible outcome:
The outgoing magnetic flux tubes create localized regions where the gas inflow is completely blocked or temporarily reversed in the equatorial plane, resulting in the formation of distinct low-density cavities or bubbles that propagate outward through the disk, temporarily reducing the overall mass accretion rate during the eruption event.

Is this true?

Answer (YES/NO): YES